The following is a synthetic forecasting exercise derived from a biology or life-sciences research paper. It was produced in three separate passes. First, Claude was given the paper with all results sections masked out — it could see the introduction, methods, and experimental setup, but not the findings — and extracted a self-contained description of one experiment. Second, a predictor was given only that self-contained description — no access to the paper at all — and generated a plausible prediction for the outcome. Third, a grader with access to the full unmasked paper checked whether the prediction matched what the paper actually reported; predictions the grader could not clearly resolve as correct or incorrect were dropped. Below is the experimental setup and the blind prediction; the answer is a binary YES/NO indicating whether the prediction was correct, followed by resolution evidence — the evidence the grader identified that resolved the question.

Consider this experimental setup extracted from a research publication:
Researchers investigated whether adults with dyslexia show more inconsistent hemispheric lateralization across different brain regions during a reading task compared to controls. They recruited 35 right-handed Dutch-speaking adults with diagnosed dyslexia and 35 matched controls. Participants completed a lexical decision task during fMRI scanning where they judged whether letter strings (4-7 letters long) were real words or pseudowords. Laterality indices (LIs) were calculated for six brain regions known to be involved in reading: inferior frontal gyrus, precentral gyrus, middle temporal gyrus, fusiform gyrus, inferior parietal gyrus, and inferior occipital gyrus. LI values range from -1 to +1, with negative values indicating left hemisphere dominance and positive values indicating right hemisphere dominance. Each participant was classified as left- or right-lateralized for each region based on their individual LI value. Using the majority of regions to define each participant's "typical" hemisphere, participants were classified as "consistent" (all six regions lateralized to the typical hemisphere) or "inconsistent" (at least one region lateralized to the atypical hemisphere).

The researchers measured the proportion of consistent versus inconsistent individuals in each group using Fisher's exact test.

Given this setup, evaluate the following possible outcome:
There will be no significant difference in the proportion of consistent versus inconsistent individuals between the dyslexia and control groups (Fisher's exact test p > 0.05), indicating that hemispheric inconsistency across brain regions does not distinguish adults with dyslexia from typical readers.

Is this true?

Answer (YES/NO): NO